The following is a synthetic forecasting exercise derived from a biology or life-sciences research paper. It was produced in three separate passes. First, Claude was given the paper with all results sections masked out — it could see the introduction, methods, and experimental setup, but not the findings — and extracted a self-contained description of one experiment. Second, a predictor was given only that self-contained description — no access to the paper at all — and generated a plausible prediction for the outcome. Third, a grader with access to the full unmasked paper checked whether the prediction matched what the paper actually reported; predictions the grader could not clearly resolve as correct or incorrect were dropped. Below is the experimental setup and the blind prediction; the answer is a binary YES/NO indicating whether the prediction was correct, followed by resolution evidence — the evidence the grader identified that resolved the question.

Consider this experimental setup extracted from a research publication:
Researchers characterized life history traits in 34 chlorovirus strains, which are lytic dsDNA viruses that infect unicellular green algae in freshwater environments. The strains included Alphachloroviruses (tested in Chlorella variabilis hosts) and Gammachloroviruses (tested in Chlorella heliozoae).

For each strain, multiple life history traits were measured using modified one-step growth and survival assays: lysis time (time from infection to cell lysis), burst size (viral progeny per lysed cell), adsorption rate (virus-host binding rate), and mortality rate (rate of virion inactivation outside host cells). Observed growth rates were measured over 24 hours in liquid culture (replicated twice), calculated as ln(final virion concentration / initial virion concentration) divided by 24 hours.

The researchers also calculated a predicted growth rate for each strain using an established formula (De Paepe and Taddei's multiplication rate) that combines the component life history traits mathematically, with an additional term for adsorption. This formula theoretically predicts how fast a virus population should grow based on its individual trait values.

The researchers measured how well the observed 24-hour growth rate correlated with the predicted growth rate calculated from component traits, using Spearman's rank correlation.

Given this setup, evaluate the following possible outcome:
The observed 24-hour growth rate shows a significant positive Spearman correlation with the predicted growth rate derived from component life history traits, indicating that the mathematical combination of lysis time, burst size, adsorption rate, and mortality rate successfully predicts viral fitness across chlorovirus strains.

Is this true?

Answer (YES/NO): YES